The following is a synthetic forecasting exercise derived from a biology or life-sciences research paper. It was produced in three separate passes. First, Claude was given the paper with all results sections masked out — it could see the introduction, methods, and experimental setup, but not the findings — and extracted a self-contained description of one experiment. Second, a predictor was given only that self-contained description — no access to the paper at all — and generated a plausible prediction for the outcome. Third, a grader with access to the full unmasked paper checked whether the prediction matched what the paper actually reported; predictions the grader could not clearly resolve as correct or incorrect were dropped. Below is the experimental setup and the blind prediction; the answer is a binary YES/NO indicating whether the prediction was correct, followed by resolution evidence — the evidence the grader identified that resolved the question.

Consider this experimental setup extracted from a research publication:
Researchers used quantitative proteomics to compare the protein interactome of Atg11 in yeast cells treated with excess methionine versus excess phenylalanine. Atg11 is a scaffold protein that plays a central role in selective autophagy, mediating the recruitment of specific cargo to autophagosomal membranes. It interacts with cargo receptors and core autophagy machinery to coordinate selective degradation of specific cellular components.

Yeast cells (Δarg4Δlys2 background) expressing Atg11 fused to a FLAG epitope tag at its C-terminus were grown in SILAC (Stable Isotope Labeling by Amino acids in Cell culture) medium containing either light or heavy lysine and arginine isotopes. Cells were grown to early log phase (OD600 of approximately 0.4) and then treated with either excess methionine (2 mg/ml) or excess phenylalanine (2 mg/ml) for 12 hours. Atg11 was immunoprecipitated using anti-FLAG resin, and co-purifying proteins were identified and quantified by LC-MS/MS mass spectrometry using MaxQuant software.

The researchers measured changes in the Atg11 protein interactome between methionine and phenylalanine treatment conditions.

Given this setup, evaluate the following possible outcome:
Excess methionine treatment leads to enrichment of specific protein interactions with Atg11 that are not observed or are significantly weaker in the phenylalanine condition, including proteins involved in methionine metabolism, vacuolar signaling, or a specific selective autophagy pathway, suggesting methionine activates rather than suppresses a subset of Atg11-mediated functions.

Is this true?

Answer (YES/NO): YES